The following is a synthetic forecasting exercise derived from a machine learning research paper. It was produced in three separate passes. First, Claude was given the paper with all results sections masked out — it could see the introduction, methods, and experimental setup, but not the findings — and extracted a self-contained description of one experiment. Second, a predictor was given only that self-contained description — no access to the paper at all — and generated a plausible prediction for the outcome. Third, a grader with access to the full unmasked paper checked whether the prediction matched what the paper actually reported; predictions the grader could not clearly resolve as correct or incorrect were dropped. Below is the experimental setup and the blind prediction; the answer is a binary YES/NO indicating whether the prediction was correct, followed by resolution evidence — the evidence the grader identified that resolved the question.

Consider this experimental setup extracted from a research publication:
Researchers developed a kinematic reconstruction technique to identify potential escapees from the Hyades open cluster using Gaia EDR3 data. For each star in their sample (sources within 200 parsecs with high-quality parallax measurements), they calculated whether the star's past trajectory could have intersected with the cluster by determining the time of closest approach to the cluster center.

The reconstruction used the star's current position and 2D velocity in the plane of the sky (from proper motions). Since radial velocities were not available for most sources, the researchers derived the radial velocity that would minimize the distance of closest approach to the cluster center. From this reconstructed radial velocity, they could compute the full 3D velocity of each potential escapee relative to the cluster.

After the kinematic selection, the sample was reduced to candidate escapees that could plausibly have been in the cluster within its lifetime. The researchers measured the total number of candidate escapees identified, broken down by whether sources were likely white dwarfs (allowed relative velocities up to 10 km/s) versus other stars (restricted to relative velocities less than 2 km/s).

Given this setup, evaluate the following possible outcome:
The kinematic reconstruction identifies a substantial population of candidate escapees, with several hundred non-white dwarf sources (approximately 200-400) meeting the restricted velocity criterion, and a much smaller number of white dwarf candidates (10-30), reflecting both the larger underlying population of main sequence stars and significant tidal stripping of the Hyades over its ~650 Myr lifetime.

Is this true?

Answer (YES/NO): NO